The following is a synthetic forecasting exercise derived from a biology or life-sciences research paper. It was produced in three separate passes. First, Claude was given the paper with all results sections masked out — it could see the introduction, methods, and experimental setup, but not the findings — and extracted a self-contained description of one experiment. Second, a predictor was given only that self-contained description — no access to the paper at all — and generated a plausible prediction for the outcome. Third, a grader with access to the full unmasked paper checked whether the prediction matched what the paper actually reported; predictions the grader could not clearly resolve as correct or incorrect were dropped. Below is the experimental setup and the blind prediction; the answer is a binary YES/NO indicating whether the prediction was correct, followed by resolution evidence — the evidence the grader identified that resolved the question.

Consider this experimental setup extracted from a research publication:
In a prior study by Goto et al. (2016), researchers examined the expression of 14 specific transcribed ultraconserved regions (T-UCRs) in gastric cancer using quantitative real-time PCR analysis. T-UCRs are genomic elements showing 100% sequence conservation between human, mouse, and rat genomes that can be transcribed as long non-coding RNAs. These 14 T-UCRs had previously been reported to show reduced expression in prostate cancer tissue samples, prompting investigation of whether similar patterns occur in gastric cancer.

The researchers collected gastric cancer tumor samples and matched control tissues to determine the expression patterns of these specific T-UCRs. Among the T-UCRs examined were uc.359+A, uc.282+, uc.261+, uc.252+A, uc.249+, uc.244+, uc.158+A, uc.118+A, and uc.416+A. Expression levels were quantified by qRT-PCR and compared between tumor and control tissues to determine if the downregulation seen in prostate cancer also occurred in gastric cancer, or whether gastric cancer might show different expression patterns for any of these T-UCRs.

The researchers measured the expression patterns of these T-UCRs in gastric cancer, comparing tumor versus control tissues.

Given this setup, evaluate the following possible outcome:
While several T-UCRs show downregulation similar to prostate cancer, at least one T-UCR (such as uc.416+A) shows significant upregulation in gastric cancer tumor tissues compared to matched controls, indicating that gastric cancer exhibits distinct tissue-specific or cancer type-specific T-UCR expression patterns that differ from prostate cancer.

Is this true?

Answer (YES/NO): YES